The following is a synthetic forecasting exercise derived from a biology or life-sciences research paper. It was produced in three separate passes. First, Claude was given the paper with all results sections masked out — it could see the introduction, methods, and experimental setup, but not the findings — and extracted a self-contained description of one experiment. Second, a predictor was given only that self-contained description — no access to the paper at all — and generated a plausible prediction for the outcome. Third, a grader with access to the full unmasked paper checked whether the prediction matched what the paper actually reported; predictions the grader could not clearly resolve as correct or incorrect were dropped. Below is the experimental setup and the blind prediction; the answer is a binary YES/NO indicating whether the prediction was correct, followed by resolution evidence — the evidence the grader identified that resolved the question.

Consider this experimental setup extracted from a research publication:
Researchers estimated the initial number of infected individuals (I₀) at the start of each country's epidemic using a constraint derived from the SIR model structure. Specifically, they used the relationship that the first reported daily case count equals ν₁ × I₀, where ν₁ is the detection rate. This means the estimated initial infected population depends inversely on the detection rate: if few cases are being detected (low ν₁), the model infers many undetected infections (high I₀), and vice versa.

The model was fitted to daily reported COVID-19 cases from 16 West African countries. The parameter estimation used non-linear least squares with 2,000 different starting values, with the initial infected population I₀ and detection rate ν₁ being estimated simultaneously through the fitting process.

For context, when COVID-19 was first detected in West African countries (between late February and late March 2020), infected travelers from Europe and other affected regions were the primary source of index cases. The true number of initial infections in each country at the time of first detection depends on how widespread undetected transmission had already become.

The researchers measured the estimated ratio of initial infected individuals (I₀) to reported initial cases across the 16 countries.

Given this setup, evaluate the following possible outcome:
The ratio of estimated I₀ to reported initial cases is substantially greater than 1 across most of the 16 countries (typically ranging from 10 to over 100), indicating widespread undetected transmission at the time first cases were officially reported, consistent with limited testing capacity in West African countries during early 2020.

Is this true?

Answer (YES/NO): YES